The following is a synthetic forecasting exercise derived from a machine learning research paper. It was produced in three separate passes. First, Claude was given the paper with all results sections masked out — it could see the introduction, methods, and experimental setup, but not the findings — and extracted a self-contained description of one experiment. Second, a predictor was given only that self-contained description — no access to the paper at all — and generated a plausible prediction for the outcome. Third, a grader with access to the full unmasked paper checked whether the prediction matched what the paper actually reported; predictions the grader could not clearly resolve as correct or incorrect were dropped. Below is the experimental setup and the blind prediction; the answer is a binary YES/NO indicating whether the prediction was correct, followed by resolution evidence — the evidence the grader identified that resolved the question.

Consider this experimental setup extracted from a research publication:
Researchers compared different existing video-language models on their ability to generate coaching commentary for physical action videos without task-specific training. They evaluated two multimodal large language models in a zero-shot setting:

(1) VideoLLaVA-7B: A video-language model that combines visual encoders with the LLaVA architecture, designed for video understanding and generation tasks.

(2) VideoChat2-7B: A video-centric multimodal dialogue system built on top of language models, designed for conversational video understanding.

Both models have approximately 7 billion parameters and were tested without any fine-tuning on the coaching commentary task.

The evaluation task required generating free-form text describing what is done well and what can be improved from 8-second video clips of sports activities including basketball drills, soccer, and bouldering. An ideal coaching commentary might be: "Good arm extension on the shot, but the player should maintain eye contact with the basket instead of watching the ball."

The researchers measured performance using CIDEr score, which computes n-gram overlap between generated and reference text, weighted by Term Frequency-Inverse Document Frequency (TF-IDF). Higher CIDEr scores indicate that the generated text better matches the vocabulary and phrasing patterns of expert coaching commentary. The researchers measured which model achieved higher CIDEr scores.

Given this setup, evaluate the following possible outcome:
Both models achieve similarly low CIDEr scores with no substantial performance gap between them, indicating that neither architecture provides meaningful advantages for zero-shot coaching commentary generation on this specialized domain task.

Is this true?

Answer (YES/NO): NO